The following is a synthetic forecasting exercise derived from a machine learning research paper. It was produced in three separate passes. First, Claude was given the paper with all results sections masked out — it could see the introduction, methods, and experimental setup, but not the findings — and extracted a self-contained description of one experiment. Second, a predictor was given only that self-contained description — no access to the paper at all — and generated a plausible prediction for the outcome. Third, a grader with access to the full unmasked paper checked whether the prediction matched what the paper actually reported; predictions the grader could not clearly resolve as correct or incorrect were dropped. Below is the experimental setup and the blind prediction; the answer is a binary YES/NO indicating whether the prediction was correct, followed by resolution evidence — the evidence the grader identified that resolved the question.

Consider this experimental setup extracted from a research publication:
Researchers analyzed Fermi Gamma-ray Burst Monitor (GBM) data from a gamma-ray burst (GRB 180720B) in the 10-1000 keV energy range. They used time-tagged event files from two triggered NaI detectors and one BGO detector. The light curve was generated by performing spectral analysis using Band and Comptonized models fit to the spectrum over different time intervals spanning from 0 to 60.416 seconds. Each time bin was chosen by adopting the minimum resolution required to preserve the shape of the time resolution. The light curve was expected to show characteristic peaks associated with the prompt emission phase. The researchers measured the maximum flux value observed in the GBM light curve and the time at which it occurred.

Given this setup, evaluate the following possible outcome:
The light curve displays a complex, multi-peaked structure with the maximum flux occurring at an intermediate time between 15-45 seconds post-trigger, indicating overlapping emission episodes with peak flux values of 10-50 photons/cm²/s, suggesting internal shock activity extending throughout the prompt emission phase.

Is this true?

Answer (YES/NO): NO